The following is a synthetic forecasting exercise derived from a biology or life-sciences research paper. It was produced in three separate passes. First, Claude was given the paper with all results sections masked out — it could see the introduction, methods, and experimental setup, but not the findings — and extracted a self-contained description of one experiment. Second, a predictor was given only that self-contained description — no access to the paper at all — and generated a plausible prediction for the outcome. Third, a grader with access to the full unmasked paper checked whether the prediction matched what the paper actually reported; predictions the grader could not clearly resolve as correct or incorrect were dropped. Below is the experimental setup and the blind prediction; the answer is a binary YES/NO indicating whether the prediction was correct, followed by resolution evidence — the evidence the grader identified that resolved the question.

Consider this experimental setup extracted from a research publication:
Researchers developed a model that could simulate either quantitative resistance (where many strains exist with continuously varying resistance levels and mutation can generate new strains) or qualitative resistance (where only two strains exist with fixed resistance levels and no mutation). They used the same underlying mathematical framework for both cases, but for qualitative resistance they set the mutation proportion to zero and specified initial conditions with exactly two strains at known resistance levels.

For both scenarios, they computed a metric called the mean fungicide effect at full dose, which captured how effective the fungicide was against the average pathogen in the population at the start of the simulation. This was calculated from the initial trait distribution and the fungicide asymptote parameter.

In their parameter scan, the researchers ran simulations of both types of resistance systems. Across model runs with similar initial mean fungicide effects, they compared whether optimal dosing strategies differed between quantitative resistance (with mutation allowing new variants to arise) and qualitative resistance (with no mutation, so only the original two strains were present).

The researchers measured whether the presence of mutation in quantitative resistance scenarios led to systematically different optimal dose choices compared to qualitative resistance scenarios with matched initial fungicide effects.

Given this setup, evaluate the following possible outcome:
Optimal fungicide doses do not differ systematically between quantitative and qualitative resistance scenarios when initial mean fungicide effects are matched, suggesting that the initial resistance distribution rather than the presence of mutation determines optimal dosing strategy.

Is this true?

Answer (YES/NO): NO